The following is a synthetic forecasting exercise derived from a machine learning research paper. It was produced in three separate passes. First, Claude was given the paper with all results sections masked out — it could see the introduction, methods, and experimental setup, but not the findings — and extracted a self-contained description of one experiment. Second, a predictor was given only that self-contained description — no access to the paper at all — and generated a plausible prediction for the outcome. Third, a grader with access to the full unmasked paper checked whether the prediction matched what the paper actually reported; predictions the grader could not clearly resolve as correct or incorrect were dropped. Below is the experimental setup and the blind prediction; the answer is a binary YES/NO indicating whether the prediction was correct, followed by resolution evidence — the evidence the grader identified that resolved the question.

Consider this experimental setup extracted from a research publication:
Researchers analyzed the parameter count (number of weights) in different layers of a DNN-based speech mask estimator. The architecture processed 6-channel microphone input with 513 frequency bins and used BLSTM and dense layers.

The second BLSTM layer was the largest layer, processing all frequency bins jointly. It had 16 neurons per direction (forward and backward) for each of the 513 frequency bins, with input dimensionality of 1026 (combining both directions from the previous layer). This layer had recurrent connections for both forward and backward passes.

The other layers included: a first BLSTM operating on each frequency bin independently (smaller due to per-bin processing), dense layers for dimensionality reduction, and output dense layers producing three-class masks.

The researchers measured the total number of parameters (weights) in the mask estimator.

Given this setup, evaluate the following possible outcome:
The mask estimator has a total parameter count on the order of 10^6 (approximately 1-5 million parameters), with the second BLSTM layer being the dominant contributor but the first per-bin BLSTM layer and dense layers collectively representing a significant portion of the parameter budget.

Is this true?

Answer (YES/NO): NO